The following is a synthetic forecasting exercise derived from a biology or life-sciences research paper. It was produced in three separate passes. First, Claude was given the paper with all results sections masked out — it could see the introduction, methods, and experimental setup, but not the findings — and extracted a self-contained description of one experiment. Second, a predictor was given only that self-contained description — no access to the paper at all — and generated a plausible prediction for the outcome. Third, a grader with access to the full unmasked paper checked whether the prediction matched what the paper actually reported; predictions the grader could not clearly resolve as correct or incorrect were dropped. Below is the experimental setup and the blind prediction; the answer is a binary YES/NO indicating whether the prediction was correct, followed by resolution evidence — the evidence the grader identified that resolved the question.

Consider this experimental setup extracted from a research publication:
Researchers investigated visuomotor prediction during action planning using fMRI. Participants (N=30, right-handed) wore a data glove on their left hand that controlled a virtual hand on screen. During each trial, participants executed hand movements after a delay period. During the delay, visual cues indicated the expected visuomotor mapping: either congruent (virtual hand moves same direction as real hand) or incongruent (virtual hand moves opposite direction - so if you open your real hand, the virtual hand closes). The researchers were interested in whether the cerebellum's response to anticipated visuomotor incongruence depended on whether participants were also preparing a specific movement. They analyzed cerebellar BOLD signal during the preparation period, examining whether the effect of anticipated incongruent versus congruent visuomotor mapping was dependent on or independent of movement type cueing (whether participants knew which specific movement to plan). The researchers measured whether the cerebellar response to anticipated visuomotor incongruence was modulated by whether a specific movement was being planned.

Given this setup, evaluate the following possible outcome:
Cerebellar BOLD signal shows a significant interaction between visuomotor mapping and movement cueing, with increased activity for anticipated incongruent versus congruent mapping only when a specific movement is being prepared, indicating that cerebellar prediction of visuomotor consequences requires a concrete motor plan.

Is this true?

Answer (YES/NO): NO